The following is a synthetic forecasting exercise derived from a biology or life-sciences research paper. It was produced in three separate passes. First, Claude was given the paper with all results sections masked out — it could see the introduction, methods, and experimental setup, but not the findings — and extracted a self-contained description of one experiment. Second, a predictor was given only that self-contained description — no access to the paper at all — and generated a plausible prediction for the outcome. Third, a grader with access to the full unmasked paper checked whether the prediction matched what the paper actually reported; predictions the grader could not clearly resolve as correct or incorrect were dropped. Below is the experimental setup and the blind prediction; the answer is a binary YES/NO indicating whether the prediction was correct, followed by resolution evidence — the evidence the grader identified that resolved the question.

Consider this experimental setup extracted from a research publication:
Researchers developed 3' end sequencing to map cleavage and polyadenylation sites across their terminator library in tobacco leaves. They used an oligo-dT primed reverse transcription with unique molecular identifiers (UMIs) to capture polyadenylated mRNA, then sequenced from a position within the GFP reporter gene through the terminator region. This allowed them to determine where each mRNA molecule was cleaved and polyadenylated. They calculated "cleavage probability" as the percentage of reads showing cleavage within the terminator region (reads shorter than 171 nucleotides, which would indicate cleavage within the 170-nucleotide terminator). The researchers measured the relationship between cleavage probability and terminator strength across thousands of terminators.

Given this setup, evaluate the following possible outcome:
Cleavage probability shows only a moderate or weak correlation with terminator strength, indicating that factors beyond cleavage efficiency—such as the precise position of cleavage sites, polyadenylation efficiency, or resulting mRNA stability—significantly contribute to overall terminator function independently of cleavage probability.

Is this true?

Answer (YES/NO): NO